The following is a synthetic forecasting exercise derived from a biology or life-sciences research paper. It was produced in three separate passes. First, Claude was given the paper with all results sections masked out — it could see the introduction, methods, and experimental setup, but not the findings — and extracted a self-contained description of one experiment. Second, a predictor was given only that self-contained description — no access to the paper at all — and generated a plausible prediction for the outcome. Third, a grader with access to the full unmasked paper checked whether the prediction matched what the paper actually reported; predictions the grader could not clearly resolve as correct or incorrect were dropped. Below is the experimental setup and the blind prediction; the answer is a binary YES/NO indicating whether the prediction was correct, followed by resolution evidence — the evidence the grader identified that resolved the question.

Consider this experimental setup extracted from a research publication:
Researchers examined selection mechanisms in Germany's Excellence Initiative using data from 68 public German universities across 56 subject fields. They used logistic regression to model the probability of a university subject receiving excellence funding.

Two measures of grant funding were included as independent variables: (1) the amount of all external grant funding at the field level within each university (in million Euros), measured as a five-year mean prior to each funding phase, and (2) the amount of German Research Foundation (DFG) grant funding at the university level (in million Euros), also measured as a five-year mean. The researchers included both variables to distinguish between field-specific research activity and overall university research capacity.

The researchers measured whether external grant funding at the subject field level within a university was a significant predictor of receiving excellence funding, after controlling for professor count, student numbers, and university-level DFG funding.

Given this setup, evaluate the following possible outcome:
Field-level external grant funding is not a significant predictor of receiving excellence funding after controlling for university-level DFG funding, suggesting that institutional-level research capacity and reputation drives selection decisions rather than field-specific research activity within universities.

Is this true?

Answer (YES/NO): NO